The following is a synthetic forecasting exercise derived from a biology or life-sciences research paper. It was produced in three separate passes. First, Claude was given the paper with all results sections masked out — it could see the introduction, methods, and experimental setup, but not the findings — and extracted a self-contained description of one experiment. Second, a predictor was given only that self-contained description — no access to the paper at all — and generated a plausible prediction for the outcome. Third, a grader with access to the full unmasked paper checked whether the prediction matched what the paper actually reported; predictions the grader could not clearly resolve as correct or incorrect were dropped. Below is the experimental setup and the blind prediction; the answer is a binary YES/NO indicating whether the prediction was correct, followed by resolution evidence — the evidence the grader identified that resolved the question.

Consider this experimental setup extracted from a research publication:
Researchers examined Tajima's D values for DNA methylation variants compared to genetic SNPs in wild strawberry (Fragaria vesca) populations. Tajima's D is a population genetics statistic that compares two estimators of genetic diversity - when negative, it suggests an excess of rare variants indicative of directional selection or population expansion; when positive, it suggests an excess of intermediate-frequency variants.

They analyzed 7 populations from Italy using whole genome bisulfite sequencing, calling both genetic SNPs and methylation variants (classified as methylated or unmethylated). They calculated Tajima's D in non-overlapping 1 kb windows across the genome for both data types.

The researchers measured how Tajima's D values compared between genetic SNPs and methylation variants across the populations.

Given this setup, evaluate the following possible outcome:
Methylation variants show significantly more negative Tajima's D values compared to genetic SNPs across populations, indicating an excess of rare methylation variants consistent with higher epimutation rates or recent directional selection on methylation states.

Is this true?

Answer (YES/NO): YES